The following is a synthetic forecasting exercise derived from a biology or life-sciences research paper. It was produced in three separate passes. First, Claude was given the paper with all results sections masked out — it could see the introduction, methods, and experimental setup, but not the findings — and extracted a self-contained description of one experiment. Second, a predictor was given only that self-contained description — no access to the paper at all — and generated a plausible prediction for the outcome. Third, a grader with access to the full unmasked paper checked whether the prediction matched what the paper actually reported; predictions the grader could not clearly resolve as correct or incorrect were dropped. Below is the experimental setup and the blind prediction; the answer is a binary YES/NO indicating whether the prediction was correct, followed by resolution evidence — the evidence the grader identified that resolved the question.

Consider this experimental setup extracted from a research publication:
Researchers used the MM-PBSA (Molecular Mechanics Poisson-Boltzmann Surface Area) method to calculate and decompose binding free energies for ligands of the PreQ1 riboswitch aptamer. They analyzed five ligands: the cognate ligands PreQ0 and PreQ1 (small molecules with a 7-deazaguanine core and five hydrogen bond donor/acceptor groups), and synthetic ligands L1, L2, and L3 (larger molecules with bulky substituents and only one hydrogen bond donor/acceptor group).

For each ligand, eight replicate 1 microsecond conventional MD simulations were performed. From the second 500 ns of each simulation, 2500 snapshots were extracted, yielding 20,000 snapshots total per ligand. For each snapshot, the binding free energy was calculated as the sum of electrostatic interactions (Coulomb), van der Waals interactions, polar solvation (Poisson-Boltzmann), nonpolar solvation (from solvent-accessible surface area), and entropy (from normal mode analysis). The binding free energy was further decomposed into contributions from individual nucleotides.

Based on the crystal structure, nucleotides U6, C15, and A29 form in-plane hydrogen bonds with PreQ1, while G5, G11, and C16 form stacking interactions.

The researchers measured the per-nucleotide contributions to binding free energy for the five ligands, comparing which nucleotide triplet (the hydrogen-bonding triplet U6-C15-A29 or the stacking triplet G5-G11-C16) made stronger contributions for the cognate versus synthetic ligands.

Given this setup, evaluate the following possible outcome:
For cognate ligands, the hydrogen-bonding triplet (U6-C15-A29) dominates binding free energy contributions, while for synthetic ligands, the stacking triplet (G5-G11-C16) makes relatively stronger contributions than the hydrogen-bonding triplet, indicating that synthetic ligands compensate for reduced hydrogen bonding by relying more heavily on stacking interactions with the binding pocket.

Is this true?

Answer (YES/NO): NO